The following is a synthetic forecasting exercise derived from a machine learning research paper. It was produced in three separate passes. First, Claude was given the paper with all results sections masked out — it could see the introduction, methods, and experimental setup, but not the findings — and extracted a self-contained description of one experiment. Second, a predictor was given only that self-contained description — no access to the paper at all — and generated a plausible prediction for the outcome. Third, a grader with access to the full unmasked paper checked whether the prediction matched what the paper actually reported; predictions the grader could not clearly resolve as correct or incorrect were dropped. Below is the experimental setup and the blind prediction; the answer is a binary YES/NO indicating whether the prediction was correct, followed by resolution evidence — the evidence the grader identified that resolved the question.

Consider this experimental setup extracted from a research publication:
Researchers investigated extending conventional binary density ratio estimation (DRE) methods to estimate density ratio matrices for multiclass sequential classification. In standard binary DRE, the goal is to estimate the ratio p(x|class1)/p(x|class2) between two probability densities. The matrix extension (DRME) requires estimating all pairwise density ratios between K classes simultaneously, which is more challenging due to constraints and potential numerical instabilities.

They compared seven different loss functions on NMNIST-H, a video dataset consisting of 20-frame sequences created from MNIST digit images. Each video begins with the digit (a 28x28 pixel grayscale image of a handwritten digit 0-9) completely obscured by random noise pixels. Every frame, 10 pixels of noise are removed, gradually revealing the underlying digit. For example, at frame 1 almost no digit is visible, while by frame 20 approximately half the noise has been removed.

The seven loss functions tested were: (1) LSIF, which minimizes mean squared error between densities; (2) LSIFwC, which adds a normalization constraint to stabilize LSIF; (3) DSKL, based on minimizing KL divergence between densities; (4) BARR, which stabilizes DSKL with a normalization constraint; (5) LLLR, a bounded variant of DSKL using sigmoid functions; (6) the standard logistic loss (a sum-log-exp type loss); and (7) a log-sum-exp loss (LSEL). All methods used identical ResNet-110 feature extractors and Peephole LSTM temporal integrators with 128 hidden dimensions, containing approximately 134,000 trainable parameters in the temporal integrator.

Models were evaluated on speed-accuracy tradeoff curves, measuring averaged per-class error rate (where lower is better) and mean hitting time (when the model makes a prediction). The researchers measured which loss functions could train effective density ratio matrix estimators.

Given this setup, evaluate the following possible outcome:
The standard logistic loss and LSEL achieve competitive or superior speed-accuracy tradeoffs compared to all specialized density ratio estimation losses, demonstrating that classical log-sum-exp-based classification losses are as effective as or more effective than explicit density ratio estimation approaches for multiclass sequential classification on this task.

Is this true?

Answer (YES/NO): YES